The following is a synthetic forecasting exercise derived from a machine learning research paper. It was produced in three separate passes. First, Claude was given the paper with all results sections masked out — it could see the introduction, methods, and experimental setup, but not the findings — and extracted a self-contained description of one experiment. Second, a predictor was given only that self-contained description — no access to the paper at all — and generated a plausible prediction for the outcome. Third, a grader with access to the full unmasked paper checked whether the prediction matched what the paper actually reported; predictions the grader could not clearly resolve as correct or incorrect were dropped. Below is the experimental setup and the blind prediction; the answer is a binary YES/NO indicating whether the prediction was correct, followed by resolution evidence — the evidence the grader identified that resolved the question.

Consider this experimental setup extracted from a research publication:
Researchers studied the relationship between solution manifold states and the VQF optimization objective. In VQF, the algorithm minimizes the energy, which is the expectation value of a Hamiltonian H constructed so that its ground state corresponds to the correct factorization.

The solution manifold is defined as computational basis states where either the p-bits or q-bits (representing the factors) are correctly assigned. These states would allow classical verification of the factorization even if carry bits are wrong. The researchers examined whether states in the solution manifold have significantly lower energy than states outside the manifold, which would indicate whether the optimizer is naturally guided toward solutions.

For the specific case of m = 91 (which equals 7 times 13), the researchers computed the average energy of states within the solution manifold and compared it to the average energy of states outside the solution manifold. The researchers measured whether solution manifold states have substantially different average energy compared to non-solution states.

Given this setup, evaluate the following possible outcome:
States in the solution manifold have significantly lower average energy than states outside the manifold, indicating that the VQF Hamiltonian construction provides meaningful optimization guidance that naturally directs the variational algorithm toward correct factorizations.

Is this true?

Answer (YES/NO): NO